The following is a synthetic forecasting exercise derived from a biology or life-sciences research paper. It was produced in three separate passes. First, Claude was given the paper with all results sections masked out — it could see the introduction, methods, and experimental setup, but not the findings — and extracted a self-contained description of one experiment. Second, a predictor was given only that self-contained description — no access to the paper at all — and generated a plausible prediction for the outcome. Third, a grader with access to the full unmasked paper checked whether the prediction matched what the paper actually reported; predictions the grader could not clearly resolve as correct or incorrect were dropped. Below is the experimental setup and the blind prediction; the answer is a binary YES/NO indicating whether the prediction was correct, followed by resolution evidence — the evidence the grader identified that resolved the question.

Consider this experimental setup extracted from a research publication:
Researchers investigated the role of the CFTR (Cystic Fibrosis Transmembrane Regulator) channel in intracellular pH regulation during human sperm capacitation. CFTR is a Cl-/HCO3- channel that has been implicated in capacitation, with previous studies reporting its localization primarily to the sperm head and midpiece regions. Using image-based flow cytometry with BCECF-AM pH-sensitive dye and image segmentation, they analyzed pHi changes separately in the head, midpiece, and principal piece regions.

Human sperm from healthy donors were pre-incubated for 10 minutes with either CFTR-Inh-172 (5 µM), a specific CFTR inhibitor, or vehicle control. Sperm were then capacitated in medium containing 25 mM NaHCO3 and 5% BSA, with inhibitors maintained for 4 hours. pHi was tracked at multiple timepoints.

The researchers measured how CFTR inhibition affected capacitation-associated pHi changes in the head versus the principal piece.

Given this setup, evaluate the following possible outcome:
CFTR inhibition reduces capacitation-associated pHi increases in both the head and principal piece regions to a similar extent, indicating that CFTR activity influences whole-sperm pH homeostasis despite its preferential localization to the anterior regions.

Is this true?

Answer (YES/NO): NO